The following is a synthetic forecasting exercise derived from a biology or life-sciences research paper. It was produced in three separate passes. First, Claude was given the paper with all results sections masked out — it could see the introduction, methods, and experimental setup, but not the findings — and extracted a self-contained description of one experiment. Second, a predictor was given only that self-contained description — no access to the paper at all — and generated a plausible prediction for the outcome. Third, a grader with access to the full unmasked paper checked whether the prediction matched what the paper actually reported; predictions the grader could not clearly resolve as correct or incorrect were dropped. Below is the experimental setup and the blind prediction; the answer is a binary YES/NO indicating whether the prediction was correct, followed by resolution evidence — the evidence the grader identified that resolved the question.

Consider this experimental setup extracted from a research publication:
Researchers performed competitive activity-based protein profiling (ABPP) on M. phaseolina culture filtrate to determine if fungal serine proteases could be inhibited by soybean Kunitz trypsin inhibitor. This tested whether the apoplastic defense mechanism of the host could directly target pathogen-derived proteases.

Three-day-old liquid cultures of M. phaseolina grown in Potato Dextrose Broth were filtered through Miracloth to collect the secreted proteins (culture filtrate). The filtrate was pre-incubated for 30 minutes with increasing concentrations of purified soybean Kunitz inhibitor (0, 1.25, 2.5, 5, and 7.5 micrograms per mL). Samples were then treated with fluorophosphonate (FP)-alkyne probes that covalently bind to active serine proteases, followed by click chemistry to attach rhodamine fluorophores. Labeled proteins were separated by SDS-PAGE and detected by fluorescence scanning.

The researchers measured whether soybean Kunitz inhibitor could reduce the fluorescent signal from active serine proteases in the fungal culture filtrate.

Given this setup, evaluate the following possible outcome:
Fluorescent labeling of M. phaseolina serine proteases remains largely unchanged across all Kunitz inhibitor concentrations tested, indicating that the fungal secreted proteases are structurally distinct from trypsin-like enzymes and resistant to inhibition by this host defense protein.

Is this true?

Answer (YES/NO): NO